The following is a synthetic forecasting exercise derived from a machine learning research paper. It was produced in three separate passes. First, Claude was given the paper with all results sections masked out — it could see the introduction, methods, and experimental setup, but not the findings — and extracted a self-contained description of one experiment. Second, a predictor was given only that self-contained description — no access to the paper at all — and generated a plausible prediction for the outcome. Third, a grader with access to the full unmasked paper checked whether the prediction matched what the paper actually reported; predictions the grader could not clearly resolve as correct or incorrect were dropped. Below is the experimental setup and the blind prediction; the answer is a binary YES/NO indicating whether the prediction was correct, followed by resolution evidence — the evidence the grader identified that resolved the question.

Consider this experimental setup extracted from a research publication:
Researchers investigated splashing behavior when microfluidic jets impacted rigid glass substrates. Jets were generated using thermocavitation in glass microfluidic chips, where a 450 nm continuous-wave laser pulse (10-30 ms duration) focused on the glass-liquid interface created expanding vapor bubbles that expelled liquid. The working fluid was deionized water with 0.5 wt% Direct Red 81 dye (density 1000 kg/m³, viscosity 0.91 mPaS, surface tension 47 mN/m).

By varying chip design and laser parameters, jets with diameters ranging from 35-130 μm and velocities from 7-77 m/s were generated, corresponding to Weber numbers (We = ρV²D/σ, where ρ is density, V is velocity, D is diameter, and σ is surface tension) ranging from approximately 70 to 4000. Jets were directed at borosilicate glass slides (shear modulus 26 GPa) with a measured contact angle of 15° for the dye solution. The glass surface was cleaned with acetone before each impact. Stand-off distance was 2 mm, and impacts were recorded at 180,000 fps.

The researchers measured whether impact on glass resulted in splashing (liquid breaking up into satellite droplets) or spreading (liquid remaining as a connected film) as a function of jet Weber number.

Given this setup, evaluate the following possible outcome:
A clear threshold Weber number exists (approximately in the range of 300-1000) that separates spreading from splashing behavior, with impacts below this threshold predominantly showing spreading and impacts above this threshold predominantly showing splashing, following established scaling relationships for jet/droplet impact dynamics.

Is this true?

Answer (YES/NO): NO